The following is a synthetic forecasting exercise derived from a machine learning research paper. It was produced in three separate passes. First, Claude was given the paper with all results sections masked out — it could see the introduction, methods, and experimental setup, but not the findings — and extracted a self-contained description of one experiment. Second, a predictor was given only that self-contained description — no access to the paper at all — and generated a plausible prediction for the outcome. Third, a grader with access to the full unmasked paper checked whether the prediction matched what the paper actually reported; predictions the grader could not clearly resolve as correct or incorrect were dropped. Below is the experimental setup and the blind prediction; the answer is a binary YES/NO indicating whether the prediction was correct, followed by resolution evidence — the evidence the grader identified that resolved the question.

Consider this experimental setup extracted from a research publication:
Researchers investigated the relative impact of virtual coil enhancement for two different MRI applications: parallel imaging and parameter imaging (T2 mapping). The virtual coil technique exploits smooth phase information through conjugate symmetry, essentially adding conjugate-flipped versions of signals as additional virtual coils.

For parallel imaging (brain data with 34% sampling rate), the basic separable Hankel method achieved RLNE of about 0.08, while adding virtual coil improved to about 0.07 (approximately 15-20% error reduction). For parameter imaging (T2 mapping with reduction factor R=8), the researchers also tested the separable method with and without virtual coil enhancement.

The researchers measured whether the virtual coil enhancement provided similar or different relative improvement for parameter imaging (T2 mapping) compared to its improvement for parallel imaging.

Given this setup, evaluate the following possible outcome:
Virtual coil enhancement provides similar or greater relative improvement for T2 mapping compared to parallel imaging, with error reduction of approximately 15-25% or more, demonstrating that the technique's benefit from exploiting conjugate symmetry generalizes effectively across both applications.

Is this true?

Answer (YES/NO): NO